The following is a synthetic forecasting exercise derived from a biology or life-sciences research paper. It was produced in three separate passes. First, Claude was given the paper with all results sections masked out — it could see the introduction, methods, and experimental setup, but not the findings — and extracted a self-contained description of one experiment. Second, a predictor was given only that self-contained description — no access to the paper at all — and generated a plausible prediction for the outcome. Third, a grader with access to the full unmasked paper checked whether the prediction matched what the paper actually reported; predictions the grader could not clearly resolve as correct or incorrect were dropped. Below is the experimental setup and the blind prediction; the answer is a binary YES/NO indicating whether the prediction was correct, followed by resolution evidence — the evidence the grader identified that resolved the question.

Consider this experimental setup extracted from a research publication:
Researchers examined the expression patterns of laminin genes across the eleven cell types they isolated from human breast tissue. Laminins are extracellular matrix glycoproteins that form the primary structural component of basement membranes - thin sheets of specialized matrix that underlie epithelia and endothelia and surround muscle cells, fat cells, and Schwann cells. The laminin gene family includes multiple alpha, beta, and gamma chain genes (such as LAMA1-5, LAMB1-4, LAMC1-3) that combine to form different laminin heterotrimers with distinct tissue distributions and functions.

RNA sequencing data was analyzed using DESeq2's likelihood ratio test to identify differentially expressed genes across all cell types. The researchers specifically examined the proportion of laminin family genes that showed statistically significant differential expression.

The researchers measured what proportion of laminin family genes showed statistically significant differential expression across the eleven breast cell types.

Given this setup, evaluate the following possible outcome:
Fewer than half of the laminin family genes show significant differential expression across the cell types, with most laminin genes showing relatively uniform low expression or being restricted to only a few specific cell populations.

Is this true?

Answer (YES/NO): NO